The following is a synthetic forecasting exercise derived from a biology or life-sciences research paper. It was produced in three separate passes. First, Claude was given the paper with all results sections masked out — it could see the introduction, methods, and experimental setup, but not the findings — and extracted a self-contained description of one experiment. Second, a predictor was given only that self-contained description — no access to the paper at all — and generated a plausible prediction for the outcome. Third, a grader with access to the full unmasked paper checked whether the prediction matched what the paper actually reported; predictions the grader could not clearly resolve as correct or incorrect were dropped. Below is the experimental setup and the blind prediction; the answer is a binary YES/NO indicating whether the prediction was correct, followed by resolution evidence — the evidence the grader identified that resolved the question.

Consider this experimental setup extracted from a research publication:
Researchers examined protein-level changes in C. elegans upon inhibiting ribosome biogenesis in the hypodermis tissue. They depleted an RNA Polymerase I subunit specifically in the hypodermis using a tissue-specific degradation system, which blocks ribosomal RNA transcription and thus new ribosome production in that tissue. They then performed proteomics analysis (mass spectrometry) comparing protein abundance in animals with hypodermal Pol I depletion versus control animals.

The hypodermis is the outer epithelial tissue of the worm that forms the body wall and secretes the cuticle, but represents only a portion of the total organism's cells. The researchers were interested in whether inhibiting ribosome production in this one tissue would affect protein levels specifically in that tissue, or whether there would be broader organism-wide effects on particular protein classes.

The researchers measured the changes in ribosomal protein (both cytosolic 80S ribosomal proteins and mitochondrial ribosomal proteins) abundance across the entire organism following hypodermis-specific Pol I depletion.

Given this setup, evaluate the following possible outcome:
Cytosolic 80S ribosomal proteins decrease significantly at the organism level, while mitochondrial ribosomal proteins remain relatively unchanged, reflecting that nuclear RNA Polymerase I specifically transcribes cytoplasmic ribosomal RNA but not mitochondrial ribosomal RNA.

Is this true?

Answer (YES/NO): NO